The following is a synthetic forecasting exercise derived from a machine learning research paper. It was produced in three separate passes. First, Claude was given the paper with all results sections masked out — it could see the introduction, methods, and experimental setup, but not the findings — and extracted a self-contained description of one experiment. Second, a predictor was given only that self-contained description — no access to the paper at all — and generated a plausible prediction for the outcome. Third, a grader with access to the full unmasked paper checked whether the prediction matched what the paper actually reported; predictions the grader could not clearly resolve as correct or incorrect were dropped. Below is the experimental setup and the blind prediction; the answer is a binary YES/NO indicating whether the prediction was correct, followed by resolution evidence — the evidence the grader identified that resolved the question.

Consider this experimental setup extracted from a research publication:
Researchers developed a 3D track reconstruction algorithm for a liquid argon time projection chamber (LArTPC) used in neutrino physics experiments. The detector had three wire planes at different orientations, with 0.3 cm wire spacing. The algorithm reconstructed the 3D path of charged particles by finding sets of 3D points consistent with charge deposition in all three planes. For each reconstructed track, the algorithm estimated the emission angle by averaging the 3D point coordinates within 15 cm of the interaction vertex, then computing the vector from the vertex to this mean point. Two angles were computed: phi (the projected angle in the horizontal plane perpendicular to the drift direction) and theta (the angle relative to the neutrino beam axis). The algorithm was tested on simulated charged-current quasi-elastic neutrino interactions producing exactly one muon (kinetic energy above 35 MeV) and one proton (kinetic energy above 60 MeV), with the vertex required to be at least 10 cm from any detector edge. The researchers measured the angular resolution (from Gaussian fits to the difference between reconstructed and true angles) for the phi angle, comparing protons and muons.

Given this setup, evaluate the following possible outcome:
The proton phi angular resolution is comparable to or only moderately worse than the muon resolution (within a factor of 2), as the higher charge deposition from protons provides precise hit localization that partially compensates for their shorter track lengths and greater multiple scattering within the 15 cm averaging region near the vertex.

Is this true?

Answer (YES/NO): YES